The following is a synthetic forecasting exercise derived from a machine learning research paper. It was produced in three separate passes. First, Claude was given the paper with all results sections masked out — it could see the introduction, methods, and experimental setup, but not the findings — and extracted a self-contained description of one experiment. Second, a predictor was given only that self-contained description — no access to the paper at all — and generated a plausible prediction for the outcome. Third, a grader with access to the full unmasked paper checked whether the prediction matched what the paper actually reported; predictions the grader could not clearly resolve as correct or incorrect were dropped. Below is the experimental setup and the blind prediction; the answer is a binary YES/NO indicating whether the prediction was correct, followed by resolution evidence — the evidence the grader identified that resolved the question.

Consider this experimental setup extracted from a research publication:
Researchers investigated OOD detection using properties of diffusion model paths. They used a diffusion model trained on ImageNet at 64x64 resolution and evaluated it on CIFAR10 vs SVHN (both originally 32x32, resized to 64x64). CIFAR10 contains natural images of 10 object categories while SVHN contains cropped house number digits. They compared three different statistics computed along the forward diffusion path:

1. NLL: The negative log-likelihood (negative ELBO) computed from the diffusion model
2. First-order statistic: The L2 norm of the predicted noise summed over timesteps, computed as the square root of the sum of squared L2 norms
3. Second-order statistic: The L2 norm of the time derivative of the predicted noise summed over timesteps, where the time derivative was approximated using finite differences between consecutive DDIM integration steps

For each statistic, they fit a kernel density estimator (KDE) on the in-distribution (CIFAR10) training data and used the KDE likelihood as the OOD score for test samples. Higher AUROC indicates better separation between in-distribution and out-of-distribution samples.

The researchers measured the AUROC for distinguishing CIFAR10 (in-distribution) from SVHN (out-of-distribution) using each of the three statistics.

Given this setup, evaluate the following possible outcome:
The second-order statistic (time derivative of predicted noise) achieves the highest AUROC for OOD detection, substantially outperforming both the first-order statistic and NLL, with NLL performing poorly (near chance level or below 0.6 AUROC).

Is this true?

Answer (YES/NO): YES